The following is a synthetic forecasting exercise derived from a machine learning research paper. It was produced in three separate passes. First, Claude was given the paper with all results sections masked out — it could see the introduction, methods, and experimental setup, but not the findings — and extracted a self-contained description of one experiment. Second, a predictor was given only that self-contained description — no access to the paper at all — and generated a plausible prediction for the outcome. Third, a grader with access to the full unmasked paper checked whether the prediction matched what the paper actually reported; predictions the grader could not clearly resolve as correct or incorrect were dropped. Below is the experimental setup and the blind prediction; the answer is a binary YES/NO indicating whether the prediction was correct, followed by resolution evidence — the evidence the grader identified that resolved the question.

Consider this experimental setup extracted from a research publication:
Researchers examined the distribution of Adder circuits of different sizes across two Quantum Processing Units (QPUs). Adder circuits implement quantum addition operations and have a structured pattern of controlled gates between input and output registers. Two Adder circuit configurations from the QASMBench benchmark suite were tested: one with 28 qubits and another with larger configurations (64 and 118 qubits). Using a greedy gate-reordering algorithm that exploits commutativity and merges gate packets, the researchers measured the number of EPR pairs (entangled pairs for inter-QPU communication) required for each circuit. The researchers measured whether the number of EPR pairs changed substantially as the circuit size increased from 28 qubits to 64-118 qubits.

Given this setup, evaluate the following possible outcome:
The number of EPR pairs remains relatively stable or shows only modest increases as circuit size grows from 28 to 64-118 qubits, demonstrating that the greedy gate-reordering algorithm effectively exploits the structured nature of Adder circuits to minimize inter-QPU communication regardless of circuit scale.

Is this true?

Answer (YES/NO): YES